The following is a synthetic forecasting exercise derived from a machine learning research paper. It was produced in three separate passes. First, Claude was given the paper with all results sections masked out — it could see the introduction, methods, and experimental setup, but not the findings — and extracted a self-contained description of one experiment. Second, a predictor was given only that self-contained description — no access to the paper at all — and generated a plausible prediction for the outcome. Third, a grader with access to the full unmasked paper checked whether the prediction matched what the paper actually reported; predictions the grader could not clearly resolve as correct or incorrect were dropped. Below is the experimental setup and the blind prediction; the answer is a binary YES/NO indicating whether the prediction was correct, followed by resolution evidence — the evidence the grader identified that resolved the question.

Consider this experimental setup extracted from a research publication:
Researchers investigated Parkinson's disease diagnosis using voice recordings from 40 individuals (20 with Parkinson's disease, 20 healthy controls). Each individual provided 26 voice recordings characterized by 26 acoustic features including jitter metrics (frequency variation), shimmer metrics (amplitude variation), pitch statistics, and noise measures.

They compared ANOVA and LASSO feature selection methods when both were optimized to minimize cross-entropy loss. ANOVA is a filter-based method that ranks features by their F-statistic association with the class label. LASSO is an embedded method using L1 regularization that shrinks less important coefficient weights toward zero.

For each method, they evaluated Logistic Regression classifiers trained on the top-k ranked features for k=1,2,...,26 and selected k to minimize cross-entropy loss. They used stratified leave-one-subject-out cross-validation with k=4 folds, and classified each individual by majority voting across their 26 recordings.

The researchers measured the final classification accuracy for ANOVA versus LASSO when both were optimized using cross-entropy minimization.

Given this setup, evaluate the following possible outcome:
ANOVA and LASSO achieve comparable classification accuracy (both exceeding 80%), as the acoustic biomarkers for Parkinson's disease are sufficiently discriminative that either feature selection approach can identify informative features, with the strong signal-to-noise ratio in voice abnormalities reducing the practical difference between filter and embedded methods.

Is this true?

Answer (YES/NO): NO